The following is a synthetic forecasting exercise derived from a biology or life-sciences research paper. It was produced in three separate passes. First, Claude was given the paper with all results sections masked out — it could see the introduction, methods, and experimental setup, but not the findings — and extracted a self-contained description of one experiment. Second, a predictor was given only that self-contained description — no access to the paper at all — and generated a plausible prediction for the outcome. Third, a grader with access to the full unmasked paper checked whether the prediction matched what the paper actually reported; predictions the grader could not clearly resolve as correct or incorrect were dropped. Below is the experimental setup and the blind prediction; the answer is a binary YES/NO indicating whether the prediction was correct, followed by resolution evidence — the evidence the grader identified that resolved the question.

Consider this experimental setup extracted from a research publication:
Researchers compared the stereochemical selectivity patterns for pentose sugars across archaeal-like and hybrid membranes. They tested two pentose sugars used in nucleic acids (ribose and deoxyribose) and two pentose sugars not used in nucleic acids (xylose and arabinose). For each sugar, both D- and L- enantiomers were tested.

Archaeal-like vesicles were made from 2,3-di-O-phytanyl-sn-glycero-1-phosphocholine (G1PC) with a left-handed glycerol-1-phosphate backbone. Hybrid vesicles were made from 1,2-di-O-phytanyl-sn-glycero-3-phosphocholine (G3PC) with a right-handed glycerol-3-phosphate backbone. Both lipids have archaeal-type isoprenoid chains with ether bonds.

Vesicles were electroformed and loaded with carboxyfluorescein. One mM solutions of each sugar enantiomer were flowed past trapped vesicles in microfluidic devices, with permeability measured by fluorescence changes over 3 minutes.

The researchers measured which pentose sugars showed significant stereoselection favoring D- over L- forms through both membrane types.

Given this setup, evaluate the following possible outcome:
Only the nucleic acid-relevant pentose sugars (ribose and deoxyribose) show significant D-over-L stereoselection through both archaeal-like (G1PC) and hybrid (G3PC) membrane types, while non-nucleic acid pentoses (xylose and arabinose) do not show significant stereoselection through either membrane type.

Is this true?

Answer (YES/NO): YES